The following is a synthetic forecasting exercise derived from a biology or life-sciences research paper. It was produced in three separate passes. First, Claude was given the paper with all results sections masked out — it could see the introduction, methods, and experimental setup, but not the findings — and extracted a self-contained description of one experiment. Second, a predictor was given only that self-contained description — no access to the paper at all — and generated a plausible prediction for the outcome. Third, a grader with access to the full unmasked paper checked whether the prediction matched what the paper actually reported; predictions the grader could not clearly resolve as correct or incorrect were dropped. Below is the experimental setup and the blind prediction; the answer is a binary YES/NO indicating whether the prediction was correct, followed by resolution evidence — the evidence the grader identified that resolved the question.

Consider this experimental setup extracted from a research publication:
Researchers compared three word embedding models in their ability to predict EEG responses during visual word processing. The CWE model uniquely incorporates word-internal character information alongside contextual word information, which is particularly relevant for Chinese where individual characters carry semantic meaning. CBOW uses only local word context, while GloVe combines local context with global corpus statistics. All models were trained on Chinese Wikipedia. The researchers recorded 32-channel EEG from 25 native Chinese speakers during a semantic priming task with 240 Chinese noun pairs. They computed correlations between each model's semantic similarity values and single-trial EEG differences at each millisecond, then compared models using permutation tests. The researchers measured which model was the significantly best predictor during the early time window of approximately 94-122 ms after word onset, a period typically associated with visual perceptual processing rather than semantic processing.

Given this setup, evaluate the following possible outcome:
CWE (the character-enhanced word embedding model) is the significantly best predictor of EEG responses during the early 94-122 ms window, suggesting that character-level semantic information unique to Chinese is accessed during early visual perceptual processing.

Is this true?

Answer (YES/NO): NO